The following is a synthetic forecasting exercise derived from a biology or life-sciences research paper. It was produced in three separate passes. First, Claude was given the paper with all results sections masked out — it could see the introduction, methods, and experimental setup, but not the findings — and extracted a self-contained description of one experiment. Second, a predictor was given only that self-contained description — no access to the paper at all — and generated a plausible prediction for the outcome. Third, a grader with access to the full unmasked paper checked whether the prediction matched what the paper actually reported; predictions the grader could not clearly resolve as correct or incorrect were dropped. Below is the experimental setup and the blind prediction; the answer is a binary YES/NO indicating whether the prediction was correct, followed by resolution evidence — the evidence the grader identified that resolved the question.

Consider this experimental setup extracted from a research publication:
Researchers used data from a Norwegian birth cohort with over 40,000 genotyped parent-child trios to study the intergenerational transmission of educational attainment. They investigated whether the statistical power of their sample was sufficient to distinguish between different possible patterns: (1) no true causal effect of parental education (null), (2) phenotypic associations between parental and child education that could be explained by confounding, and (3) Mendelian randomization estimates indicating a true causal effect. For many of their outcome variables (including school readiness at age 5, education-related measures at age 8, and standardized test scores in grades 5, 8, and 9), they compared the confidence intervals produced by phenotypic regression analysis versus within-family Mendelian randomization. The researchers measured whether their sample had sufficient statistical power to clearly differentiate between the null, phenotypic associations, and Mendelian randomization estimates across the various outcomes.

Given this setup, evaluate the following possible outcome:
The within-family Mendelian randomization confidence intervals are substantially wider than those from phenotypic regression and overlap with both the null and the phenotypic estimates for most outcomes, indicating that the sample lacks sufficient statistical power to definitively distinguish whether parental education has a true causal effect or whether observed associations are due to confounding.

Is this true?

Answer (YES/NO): NO